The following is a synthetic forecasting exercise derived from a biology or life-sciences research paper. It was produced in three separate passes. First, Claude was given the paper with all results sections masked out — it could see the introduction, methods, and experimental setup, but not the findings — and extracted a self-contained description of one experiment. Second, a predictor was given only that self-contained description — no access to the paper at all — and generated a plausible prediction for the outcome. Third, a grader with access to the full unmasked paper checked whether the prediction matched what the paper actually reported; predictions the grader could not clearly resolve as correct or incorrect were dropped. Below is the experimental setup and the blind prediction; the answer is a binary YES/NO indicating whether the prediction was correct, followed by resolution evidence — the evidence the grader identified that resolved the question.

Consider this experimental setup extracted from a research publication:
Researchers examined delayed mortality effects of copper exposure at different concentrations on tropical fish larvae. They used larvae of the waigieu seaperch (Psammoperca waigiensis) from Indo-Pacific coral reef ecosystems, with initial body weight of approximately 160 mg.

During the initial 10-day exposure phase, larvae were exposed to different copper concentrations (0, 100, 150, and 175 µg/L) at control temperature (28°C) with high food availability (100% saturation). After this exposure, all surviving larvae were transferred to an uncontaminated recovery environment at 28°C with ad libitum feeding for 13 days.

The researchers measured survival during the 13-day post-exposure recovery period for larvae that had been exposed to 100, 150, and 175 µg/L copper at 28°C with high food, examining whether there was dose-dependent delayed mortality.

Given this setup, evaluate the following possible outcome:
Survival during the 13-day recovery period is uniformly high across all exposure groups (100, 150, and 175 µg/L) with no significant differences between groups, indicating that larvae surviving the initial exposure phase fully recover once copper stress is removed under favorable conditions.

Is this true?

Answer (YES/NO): NO